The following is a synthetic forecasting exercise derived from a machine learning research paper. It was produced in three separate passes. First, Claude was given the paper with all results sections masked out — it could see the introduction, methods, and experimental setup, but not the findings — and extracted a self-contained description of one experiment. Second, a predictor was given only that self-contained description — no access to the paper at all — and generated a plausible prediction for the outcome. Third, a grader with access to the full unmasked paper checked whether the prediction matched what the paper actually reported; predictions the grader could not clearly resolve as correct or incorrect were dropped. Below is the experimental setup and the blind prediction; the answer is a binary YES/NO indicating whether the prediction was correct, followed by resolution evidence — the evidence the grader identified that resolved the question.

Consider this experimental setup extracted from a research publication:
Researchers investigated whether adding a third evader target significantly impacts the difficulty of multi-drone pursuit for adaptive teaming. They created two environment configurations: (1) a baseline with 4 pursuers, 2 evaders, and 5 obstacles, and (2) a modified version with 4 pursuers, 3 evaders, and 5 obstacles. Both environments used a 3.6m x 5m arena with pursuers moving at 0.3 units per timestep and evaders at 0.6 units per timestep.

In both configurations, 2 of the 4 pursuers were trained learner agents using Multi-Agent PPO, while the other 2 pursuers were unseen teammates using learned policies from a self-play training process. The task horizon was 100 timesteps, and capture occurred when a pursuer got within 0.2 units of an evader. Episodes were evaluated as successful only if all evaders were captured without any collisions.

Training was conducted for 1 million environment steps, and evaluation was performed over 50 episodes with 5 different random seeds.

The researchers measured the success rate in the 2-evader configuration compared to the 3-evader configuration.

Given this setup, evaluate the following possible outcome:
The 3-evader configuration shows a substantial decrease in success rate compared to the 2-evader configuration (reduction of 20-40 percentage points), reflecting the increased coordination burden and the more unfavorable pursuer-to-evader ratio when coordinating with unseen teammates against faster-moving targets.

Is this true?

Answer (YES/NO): NO